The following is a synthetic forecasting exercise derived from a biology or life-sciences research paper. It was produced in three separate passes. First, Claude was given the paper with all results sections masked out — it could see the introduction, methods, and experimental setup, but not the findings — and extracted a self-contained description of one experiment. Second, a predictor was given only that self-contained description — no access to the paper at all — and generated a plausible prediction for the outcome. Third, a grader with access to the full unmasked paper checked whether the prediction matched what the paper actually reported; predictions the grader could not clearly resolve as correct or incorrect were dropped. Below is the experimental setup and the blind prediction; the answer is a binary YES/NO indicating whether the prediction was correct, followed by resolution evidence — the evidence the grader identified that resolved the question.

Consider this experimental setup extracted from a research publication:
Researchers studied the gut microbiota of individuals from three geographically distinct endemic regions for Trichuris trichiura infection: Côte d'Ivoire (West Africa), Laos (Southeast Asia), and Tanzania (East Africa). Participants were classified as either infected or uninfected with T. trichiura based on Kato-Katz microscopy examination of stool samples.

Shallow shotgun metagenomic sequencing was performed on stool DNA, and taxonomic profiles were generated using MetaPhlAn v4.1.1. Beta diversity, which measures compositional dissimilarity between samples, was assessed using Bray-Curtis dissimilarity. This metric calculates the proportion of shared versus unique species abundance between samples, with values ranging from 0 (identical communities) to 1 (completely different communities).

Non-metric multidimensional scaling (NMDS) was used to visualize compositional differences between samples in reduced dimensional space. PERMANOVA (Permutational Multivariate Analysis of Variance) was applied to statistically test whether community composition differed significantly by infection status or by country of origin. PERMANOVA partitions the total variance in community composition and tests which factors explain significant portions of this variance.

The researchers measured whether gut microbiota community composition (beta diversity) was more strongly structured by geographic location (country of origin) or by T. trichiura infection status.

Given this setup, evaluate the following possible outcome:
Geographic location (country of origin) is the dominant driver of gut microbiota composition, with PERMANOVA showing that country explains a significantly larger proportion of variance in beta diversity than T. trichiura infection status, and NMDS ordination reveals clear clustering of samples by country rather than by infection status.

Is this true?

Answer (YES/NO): YES